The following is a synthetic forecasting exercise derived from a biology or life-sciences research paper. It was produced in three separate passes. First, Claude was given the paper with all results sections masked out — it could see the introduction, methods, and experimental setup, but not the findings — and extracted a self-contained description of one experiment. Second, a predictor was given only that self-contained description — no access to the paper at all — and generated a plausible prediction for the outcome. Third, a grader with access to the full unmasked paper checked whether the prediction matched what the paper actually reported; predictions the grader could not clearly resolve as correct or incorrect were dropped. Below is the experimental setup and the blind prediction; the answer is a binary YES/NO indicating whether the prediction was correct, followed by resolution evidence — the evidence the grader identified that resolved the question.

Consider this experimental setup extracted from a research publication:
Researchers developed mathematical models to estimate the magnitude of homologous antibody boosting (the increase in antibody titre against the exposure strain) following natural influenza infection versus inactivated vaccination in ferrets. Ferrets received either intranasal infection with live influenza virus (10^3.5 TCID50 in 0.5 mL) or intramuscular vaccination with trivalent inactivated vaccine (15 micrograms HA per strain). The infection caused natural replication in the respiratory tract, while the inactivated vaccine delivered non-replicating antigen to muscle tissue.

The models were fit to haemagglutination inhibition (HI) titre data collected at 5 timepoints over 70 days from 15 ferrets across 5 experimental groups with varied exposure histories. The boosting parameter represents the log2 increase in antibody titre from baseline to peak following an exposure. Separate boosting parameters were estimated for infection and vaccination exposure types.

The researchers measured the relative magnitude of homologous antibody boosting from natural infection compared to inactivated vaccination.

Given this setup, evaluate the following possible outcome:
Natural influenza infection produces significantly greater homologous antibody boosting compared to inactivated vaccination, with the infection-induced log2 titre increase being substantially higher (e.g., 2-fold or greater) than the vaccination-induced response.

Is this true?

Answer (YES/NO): YES